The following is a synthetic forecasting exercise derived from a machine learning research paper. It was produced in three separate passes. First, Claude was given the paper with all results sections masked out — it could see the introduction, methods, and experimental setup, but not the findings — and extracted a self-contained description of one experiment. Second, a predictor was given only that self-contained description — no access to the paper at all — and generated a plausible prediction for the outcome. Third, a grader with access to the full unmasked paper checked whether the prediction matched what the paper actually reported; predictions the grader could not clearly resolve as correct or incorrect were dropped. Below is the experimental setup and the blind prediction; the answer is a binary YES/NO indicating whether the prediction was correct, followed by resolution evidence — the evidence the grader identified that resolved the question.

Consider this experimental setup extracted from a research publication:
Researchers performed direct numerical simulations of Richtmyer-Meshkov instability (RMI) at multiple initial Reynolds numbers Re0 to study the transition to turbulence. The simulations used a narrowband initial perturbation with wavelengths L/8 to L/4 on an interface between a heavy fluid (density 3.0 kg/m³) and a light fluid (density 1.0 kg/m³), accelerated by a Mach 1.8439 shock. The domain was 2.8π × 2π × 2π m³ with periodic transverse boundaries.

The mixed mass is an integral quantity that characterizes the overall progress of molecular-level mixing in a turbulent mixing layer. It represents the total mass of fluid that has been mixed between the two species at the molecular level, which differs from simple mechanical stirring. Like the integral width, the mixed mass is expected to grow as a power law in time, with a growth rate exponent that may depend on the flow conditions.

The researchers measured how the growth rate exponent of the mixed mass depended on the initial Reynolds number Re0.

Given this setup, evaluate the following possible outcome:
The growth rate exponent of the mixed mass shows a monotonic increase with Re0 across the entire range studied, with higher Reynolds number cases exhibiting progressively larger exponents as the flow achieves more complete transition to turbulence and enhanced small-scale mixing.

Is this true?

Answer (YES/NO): NO